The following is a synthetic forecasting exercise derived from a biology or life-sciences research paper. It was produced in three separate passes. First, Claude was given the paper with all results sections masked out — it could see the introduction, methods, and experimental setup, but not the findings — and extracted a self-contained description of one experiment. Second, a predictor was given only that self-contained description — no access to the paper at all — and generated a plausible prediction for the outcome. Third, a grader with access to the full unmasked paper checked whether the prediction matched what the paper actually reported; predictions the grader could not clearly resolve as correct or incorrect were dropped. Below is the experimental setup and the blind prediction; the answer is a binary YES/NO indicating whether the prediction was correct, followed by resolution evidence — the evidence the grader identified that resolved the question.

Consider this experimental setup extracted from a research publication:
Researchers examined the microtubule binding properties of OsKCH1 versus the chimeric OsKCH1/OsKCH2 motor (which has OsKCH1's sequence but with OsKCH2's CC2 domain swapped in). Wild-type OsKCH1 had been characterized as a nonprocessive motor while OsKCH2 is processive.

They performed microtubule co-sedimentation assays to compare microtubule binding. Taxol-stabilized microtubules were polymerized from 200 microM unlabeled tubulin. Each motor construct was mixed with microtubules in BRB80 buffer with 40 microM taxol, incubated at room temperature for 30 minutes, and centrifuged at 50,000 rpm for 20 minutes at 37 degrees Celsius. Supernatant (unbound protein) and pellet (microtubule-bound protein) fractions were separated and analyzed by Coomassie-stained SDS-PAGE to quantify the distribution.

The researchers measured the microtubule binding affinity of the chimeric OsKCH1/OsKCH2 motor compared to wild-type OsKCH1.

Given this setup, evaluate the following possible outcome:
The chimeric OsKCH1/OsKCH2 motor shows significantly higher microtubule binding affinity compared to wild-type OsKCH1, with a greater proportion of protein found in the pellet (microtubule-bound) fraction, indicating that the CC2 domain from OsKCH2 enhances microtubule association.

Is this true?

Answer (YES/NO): YES